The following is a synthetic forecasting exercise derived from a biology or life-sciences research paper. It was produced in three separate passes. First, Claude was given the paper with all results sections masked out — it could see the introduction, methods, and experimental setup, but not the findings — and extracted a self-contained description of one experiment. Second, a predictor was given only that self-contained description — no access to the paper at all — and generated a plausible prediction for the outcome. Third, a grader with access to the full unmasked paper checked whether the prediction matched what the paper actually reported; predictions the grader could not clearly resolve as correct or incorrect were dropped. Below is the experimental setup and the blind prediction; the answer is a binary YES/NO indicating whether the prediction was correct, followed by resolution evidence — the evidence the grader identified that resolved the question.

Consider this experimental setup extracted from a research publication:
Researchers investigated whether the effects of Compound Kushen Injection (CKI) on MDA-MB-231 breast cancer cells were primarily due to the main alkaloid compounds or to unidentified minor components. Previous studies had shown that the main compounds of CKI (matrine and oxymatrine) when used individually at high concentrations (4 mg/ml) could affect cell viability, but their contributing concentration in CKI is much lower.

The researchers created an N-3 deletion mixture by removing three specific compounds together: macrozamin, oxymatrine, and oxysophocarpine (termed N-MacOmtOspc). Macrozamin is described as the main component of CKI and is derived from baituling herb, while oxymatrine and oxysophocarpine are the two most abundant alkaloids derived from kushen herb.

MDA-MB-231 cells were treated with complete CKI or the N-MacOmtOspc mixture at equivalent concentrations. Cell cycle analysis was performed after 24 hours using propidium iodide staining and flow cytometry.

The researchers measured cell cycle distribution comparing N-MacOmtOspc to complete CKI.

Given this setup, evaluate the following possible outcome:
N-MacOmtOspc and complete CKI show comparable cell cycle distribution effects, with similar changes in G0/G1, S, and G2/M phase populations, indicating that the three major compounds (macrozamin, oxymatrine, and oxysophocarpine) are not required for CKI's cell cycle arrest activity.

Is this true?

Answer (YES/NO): NO